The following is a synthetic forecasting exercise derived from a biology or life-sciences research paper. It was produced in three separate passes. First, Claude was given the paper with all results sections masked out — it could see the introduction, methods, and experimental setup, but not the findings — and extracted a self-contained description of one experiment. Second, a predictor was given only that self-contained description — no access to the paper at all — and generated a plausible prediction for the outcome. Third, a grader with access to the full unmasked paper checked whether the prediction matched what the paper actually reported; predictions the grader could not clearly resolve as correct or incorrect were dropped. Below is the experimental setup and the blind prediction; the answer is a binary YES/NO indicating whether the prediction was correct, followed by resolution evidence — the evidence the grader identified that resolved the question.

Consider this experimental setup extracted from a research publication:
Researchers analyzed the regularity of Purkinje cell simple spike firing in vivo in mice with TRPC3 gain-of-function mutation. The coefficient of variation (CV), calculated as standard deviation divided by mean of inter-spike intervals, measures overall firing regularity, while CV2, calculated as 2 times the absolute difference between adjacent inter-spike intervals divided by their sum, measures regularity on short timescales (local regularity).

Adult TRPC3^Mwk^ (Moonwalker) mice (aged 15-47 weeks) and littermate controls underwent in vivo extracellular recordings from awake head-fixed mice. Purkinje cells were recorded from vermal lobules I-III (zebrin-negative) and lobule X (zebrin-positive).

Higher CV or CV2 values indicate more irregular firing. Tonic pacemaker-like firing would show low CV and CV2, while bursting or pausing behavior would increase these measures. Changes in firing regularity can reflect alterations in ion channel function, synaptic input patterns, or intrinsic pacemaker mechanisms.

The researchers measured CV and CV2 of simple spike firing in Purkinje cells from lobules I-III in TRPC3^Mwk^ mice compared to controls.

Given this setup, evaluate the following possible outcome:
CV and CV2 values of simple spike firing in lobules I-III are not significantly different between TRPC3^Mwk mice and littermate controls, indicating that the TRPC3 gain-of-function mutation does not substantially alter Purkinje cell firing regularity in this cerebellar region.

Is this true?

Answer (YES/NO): NO